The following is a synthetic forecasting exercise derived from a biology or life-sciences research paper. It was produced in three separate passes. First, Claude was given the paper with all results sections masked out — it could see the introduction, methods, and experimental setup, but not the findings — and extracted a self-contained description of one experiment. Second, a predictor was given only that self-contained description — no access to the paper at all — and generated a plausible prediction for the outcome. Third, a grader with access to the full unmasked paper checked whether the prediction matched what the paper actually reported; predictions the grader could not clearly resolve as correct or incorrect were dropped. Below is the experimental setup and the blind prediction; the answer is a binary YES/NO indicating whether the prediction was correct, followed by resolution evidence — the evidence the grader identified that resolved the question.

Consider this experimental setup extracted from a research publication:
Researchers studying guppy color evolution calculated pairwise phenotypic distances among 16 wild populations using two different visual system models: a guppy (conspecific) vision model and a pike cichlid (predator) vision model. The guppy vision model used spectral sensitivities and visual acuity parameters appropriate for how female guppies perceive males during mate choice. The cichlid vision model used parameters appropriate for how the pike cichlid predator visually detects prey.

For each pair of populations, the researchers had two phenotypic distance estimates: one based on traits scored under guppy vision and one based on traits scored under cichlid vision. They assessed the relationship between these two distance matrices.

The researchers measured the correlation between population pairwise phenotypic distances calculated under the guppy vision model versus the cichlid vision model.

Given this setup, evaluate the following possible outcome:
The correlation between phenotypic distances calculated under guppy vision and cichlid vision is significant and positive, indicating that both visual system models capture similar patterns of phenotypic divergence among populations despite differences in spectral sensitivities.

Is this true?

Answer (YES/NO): NO